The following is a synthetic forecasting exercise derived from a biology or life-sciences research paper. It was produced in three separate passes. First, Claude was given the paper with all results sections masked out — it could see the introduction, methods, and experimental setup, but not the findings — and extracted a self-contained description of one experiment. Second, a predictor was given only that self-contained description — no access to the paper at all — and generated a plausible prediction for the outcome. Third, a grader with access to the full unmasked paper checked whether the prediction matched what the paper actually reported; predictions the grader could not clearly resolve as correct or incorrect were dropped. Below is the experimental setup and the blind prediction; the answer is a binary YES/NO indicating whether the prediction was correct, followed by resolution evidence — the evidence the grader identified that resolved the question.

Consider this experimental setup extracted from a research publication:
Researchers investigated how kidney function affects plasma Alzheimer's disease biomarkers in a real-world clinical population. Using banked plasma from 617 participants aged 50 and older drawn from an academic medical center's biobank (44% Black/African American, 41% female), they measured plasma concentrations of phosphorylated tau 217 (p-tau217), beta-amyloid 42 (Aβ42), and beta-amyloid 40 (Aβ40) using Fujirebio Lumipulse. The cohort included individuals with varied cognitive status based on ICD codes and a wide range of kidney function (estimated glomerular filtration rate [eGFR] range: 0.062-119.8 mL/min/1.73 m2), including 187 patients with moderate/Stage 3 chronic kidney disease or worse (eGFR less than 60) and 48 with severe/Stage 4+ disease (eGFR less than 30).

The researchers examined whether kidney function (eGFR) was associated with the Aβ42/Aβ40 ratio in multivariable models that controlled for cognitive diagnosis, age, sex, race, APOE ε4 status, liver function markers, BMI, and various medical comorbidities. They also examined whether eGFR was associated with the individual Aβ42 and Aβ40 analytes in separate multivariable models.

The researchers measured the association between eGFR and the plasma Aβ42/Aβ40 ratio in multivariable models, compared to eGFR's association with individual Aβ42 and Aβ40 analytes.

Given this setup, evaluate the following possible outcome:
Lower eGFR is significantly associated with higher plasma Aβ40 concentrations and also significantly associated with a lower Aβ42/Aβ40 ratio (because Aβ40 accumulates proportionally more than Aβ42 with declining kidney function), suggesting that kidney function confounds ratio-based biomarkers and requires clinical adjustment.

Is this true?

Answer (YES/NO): NO